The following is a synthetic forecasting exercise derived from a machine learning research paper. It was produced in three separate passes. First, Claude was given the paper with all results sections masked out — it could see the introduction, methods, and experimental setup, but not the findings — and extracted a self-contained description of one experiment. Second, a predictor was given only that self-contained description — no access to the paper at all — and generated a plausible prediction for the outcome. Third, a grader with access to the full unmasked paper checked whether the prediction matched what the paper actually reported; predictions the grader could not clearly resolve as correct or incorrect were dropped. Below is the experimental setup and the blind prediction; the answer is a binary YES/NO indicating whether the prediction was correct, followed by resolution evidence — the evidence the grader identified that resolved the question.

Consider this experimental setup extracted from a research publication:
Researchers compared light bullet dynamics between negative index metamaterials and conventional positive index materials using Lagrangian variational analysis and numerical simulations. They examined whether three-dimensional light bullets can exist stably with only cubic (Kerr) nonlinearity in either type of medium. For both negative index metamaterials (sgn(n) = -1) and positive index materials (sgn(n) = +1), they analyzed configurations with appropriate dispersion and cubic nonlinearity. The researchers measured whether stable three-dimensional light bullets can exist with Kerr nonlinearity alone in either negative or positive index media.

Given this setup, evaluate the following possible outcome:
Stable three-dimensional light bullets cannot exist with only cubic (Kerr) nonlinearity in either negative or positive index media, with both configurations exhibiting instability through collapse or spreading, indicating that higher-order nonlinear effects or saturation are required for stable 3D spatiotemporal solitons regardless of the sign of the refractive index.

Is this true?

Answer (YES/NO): YES